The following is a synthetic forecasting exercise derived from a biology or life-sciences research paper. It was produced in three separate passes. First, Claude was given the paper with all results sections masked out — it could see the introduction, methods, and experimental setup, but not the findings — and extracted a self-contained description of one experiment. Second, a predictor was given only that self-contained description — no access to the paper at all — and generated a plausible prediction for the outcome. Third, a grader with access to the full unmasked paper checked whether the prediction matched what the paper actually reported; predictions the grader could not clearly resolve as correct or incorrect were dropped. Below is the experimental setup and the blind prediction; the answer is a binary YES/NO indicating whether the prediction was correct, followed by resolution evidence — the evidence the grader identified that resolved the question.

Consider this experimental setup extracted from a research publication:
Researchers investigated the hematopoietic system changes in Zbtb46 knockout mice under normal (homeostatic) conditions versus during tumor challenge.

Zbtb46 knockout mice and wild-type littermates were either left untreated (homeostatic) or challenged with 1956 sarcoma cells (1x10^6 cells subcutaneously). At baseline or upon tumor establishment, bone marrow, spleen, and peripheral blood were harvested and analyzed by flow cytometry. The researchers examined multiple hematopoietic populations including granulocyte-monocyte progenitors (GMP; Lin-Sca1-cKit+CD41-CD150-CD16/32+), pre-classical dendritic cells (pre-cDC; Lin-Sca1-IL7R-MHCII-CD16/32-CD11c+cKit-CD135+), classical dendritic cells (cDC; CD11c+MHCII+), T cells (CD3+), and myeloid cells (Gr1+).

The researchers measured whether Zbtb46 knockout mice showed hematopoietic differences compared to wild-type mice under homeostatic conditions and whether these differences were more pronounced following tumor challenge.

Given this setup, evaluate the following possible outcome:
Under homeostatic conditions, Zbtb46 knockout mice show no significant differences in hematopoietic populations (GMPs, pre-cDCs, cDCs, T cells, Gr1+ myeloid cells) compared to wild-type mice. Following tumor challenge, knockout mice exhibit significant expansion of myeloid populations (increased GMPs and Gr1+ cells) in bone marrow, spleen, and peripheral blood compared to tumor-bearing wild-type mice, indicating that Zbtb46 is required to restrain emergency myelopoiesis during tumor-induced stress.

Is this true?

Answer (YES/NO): NO